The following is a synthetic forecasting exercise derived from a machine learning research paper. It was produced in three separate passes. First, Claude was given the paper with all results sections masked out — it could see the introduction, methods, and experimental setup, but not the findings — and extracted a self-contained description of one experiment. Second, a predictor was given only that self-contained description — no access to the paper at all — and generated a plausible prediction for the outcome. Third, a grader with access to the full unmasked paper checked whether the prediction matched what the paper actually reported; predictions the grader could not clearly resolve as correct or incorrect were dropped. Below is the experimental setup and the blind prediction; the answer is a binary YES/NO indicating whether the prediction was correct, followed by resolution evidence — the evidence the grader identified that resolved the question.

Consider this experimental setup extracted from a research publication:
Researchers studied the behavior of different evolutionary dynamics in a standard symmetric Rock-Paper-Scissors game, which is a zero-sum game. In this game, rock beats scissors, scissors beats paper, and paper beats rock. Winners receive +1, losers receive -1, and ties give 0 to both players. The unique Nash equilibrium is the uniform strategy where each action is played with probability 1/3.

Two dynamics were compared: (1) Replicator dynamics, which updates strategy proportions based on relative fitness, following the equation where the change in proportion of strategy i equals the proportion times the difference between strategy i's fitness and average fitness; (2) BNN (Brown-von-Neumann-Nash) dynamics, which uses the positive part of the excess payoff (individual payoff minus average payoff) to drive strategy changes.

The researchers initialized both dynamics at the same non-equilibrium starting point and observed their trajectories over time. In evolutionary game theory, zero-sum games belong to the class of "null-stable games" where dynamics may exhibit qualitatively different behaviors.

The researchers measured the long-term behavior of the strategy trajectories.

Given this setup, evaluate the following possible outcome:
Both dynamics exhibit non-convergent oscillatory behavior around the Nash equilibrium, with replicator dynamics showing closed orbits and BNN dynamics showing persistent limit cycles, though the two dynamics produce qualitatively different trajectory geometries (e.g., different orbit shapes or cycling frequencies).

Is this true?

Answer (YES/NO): NO